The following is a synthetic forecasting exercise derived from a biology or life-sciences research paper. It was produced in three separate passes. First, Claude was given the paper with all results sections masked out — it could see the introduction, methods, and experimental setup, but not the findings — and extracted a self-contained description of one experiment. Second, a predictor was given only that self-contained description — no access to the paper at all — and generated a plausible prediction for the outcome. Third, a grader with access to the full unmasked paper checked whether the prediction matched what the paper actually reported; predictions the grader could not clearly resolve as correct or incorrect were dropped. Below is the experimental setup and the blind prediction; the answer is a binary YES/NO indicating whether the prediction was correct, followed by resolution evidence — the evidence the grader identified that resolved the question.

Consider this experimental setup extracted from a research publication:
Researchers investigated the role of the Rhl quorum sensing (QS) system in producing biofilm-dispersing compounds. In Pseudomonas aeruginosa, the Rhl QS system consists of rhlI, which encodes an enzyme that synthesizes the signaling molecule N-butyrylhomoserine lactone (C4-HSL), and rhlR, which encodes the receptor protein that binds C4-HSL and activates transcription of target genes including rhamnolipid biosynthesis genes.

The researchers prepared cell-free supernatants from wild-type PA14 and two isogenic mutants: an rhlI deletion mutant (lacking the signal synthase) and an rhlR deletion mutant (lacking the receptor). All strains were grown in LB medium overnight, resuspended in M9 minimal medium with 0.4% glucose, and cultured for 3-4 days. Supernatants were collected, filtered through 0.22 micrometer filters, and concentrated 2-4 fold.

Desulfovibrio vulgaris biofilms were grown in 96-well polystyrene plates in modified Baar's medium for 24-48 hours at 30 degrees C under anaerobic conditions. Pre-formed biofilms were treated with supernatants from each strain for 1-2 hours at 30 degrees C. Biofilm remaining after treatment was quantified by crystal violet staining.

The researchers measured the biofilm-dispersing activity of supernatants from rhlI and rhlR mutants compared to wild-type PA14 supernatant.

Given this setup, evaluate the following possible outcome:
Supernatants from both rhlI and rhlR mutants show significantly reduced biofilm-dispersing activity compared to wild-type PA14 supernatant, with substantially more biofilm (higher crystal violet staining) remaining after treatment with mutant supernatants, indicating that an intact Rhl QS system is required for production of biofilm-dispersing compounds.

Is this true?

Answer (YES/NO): YES